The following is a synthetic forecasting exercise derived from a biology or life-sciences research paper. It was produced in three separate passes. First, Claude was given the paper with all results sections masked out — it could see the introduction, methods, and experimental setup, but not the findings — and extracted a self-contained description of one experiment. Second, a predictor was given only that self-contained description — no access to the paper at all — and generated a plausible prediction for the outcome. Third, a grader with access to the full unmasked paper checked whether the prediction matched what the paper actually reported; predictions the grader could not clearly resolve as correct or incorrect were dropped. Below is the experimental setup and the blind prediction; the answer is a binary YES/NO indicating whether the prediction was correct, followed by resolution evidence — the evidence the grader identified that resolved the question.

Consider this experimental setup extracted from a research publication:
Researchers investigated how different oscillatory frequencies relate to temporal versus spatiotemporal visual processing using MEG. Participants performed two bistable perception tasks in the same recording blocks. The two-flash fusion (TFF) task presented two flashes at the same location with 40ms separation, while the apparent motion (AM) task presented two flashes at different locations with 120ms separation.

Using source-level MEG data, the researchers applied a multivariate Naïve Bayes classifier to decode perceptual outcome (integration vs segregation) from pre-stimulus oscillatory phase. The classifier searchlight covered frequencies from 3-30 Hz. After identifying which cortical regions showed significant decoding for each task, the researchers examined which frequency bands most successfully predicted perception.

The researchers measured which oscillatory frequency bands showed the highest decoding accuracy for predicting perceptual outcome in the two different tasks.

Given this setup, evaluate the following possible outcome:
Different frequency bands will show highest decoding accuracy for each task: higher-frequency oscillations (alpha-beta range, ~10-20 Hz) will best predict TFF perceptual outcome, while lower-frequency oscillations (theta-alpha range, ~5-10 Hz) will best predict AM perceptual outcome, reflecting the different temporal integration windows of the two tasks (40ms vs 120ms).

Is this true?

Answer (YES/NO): NO